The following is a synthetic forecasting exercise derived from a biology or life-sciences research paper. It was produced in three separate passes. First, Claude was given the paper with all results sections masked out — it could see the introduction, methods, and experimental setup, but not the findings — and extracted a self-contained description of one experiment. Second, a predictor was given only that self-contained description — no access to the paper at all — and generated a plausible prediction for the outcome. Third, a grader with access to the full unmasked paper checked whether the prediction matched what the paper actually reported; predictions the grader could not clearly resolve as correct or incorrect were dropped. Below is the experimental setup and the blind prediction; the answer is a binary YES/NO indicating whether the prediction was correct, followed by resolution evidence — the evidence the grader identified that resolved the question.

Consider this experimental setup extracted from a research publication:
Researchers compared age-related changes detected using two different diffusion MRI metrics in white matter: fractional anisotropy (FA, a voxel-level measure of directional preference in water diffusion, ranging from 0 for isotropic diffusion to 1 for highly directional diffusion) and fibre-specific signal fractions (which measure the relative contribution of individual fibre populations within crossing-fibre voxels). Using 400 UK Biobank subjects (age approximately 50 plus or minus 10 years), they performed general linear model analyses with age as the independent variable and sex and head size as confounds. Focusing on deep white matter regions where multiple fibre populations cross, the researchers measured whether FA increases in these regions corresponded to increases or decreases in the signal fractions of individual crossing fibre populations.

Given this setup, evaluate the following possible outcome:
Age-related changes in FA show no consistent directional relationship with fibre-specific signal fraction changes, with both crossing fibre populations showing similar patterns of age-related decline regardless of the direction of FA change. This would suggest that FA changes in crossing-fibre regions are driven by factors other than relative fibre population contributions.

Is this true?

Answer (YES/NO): NO